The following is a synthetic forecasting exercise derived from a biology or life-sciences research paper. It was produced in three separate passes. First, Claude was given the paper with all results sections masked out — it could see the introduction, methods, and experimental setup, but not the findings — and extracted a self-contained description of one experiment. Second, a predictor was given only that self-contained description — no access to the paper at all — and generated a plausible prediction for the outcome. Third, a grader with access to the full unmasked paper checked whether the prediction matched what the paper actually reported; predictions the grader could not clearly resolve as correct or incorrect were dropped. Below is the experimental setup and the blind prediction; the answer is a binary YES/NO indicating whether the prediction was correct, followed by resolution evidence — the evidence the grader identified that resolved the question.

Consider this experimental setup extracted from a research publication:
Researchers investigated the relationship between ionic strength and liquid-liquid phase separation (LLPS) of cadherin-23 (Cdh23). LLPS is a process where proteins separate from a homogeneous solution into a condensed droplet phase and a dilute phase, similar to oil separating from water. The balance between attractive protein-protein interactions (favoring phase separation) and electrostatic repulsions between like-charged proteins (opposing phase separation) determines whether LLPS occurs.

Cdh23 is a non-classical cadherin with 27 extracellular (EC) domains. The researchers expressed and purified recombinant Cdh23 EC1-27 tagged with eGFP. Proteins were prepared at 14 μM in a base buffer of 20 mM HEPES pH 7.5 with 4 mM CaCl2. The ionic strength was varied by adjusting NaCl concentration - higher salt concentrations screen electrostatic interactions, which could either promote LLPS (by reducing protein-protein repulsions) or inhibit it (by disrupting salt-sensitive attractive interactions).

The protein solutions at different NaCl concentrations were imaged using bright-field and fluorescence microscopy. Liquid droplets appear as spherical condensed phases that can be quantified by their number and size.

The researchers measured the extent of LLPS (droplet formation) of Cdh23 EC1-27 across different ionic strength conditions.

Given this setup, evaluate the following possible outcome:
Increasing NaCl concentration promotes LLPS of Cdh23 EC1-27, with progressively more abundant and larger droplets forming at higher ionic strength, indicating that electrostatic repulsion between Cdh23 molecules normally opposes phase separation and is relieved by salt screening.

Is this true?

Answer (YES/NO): NO